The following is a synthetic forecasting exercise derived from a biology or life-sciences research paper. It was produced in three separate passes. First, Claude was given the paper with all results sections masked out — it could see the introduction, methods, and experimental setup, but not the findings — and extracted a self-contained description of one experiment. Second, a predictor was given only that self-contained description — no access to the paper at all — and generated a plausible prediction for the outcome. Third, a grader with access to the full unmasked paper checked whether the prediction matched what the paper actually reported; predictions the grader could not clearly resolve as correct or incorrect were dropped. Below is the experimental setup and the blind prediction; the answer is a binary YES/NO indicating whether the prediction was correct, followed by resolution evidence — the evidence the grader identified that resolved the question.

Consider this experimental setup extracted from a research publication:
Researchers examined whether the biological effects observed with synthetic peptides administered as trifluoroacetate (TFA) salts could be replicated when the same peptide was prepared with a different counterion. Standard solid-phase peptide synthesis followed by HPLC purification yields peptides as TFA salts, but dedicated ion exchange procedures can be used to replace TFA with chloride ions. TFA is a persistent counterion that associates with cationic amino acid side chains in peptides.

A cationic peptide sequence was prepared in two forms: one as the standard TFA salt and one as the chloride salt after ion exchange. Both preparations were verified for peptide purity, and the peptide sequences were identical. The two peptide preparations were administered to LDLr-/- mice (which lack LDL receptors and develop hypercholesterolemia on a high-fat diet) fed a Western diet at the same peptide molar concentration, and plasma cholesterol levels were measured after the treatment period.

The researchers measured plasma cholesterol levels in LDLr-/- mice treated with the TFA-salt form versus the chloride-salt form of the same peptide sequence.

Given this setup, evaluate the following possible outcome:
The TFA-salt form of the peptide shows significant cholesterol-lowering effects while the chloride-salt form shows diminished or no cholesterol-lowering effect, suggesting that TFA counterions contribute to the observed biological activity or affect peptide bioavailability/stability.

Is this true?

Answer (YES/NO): YES